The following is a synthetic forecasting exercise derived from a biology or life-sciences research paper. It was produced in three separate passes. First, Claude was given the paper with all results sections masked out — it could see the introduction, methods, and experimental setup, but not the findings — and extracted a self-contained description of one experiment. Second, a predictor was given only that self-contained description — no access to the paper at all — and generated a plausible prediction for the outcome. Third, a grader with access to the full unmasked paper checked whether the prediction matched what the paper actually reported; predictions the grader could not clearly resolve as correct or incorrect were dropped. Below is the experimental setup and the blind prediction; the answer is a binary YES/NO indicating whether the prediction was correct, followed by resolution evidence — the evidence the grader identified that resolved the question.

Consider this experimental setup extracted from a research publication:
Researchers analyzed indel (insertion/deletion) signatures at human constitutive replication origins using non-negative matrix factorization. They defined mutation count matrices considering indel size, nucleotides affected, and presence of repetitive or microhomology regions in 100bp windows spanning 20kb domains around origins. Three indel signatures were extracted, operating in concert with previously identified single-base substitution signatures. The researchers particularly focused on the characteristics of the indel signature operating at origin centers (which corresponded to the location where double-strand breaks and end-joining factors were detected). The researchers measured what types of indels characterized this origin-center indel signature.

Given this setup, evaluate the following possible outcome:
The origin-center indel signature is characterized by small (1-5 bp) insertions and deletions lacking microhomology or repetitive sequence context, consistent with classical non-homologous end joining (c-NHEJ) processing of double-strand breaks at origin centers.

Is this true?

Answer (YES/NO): NO